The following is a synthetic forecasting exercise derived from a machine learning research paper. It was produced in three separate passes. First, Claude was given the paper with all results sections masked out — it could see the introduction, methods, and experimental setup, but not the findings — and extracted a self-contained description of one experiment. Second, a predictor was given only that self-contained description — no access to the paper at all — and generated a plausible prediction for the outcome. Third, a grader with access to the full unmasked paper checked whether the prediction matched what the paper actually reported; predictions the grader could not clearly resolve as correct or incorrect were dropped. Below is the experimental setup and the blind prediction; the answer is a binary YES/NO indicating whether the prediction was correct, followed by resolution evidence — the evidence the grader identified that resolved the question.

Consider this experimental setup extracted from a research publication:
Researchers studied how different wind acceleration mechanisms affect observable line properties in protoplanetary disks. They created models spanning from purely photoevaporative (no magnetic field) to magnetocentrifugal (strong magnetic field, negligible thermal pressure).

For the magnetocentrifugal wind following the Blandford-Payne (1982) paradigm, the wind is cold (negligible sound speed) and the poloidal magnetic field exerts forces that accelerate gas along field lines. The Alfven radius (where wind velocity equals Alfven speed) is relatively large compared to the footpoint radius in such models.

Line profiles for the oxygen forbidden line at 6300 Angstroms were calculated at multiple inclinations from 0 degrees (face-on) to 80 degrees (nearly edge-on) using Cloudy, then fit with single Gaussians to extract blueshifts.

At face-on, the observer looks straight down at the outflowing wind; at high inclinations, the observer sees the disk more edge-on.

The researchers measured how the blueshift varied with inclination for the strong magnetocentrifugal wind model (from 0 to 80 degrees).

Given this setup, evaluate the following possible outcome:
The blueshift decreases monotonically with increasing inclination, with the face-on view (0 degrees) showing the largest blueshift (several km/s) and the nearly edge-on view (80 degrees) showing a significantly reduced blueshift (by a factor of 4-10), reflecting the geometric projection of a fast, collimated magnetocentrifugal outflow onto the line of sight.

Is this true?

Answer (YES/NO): NO